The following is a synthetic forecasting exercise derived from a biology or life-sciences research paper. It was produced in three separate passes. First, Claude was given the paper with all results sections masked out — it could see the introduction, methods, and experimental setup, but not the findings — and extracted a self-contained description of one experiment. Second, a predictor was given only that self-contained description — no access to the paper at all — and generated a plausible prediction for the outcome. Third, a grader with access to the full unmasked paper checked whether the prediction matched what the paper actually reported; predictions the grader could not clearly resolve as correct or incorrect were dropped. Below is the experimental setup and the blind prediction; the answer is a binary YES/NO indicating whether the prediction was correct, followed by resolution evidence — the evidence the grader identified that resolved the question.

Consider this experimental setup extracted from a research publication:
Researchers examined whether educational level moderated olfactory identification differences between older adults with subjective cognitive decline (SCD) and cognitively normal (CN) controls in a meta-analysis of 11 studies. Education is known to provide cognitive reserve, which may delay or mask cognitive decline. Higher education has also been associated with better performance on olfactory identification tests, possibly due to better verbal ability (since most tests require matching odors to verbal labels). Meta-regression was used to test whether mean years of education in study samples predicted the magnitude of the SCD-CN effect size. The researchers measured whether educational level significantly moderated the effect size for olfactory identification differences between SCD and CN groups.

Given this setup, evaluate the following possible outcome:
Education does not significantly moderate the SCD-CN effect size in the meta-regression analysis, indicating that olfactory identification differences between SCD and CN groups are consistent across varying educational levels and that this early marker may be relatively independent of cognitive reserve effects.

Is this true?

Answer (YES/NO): YES